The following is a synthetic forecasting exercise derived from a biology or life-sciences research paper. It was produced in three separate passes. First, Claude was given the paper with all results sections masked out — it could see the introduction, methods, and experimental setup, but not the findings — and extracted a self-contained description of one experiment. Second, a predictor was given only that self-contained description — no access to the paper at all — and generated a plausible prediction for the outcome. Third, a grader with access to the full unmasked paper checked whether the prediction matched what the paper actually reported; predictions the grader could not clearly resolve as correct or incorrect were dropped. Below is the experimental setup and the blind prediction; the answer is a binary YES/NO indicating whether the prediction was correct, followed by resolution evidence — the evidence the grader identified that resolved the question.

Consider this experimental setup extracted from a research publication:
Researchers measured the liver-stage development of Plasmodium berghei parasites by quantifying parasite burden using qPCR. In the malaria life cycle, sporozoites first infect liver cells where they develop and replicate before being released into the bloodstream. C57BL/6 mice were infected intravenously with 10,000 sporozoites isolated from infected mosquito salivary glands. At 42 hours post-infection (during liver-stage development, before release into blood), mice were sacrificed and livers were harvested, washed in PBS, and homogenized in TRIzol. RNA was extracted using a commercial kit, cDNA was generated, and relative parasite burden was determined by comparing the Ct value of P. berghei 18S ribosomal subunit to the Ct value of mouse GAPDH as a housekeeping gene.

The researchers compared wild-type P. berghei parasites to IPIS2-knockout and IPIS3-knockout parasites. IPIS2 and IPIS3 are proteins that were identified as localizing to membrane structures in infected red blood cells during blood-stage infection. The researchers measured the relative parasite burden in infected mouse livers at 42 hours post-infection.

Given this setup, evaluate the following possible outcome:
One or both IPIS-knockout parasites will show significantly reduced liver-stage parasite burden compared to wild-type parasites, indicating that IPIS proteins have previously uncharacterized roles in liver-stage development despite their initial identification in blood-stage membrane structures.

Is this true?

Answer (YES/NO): NO